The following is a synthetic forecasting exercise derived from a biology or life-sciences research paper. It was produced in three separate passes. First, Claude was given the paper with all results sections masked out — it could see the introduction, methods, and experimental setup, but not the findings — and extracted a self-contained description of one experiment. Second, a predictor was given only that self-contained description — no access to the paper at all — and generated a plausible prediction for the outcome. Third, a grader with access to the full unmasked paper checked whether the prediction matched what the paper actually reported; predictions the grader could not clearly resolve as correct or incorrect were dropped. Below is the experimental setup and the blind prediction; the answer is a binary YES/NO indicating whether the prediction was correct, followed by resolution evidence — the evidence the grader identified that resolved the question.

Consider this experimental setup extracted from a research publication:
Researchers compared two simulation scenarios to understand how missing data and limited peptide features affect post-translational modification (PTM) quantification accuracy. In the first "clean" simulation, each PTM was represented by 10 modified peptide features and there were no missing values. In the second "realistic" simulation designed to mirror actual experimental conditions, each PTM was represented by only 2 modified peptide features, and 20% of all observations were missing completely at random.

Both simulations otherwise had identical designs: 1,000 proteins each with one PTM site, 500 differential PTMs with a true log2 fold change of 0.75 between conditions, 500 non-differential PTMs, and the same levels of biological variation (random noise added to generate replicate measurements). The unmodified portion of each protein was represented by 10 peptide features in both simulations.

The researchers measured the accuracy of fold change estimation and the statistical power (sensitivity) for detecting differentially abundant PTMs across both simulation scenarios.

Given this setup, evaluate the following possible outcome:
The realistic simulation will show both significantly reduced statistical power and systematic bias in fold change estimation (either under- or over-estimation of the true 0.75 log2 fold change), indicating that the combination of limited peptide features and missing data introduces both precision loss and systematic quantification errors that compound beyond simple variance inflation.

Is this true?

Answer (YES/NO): NO